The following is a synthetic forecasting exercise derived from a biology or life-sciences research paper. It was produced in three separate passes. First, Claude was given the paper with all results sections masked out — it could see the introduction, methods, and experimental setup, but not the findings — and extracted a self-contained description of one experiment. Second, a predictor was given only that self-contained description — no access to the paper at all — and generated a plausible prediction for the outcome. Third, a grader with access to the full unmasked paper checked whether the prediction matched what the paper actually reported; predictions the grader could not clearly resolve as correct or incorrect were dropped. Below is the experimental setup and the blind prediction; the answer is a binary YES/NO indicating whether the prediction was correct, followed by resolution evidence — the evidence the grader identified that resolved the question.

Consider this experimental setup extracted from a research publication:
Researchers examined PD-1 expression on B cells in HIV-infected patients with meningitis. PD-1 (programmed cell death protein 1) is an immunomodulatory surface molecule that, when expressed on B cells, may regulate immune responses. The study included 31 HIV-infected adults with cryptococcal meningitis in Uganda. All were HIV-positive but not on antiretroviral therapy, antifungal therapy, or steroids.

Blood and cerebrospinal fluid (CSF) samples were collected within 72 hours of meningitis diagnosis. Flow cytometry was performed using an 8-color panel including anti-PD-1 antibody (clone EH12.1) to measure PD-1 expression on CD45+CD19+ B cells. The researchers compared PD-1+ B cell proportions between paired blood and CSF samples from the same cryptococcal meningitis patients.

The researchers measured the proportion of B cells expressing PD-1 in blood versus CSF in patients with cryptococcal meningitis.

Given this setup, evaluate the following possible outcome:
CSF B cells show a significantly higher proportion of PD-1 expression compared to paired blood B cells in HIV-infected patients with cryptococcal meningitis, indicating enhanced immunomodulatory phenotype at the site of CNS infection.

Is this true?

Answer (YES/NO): YES